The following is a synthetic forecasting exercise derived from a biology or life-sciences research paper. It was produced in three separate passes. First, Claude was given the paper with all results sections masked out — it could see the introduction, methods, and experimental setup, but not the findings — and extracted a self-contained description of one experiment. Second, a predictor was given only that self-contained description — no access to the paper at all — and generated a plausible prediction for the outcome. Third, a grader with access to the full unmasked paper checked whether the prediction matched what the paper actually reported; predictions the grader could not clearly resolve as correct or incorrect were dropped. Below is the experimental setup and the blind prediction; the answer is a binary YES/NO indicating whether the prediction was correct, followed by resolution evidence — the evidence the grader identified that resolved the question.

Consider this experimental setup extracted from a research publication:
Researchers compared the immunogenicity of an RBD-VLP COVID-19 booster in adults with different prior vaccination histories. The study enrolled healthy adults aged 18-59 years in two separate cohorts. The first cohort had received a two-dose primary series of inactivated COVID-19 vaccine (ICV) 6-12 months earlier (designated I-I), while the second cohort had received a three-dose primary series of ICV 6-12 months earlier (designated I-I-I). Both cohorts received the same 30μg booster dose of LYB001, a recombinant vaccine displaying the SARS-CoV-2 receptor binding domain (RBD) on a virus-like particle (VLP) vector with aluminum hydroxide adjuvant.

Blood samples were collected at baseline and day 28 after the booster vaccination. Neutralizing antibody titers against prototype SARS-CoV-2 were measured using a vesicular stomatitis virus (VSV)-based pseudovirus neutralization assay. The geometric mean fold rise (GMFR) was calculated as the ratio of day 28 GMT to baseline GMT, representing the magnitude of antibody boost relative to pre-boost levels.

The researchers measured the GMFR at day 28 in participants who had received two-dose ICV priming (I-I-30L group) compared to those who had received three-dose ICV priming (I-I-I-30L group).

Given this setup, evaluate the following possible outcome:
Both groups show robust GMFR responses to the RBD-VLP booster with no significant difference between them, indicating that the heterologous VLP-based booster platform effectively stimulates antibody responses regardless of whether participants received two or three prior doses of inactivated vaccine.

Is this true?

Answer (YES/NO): NO